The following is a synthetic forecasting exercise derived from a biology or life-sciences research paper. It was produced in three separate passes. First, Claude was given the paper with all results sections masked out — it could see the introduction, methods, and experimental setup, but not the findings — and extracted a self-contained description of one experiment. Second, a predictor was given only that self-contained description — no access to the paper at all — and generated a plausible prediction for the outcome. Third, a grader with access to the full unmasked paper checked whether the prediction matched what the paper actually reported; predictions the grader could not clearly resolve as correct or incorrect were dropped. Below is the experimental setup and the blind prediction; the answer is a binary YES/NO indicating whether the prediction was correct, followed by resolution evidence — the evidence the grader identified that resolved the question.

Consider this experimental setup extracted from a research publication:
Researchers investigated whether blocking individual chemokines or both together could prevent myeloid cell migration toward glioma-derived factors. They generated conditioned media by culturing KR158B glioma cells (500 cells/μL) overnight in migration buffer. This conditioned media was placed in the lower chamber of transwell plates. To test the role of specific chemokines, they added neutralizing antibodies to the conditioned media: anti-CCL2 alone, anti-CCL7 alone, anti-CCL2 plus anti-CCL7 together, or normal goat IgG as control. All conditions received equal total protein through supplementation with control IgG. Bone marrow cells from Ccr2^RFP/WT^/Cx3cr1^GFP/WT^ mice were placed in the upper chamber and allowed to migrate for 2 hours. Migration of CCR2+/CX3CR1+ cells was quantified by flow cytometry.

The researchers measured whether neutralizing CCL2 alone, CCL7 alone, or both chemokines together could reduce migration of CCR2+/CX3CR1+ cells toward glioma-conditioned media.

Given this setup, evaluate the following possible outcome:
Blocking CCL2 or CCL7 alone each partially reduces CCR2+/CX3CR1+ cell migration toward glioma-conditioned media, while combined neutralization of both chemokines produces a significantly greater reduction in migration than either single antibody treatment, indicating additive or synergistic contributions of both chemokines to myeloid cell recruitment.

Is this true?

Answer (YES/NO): YES